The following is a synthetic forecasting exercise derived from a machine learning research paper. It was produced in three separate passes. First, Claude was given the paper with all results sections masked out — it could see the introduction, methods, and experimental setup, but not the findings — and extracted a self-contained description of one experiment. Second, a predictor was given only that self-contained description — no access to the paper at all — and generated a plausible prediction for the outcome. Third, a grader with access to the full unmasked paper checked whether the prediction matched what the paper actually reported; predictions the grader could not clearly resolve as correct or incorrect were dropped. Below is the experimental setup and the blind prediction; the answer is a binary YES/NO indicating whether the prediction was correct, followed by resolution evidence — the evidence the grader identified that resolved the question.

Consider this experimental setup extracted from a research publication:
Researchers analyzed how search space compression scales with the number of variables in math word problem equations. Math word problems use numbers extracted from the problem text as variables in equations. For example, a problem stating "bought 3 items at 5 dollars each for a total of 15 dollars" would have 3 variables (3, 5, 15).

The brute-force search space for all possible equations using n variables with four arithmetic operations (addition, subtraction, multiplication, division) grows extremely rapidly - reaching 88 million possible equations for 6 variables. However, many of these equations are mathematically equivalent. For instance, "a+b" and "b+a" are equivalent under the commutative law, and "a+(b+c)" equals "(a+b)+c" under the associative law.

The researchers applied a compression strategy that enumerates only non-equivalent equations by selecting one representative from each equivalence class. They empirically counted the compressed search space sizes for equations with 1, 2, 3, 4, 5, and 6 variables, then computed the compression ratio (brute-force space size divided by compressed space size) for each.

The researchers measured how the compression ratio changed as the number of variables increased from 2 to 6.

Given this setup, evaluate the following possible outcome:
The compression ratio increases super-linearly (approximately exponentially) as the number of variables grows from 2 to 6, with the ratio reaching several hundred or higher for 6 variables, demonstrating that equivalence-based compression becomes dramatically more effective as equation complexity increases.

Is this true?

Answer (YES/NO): NO